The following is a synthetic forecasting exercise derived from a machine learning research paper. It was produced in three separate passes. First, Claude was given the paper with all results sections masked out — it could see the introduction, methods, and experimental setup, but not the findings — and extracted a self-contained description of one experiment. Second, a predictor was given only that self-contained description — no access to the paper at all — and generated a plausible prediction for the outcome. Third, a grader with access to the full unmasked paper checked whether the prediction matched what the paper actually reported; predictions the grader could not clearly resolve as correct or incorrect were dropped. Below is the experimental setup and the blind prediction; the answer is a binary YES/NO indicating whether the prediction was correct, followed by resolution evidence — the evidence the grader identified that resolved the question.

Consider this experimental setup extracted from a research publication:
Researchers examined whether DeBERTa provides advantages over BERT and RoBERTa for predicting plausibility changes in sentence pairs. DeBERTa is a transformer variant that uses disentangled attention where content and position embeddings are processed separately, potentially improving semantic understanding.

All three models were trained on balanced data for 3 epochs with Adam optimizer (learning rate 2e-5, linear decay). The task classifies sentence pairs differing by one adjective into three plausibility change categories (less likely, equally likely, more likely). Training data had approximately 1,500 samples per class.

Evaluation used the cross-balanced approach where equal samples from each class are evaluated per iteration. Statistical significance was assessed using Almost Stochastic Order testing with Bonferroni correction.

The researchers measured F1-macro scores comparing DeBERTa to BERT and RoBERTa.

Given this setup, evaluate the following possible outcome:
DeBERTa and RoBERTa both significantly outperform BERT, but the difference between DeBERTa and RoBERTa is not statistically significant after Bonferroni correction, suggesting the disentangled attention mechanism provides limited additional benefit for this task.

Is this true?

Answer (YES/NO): NO